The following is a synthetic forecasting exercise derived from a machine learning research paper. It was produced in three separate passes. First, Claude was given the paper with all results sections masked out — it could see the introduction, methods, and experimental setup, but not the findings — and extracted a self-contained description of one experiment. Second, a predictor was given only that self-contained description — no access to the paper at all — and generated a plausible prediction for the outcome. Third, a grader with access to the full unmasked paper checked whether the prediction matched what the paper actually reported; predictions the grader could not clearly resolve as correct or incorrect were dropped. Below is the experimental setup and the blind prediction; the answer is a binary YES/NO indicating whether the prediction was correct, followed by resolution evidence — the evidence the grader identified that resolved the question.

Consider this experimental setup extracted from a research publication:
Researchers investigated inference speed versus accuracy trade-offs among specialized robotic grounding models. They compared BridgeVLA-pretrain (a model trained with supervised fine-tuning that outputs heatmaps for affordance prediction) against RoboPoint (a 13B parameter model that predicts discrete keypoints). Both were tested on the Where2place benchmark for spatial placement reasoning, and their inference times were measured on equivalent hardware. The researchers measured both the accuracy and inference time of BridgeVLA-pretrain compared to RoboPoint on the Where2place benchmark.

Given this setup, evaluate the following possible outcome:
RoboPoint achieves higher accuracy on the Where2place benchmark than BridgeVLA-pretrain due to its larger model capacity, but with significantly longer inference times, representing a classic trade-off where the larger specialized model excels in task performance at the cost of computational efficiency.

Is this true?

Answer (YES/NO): YES